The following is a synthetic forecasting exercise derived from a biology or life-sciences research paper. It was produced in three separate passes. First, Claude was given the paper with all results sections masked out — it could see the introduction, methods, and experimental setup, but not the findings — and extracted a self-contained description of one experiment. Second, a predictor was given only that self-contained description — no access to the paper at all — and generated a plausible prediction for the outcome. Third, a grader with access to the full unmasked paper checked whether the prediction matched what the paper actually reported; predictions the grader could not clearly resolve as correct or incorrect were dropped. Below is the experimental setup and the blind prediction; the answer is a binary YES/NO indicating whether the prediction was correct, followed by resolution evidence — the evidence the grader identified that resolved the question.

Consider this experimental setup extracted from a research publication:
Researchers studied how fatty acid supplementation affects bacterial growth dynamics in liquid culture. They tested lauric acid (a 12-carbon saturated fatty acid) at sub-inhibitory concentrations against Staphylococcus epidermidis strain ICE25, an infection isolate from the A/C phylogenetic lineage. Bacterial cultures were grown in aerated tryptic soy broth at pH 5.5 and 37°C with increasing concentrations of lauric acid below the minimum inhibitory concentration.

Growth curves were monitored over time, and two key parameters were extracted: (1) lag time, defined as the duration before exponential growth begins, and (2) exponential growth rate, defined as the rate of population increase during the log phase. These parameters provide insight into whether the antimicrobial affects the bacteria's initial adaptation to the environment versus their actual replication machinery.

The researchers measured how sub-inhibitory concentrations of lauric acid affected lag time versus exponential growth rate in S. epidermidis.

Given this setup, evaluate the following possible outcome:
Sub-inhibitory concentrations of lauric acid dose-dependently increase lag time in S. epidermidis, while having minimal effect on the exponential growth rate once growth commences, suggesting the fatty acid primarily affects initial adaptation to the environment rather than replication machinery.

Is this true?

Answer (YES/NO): NO